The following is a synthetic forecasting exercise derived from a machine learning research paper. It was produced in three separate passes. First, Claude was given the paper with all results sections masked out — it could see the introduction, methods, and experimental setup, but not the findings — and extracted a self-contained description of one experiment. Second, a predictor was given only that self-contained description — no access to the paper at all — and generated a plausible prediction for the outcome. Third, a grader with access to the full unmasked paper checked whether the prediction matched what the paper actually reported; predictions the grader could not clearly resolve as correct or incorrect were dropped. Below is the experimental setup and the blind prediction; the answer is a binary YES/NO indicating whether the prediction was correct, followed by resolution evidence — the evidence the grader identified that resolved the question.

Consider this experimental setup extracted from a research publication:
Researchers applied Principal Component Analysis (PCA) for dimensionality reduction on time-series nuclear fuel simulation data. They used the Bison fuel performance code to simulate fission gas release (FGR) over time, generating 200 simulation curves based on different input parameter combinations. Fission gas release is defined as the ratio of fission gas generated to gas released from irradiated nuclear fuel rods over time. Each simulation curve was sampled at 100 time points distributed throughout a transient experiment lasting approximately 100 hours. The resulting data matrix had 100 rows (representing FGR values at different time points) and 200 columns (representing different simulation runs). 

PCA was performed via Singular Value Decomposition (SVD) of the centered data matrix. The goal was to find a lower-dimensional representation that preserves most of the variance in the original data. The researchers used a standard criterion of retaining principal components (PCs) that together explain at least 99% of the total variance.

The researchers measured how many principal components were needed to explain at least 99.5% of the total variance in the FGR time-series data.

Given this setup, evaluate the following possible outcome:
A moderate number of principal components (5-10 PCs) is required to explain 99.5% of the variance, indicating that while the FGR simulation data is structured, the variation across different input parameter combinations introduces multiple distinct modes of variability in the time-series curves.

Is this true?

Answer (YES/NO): NO